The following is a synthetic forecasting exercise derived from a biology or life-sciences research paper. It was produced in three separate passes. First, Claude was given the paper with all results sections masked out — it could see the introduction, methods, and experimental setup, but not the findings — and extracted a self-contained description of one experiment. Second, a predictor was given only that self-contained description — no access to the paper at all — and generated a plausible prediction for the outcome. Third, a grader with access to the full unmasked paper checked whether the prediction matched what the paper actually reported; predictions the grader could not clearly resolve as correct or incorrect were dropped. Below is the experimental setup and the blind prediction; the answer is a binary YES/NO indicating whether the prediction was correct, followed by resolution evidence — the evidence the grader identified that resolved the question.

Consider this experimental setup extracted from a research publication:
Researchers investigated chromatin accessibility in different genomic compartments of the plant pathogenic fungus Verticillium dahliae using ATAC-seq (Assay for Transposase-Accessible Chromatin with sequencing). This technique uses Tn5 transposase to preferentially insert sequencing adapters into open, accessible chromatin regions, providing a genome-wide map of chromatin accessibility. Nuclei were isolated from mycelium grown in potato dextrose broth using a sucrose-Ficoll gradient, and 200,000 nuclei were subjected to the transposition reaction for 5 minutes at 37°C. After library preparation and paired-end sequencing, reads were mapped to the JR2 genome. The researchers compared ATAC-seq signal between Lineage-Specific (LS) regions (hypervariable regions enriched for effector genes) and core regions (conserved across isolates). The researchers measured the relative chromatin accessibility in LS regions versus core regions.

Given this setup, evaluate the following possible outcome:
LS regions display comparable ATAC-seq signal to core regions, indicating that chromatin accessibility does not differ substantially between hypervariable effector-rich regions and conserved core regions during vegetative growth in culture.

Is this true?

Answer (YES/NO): NO